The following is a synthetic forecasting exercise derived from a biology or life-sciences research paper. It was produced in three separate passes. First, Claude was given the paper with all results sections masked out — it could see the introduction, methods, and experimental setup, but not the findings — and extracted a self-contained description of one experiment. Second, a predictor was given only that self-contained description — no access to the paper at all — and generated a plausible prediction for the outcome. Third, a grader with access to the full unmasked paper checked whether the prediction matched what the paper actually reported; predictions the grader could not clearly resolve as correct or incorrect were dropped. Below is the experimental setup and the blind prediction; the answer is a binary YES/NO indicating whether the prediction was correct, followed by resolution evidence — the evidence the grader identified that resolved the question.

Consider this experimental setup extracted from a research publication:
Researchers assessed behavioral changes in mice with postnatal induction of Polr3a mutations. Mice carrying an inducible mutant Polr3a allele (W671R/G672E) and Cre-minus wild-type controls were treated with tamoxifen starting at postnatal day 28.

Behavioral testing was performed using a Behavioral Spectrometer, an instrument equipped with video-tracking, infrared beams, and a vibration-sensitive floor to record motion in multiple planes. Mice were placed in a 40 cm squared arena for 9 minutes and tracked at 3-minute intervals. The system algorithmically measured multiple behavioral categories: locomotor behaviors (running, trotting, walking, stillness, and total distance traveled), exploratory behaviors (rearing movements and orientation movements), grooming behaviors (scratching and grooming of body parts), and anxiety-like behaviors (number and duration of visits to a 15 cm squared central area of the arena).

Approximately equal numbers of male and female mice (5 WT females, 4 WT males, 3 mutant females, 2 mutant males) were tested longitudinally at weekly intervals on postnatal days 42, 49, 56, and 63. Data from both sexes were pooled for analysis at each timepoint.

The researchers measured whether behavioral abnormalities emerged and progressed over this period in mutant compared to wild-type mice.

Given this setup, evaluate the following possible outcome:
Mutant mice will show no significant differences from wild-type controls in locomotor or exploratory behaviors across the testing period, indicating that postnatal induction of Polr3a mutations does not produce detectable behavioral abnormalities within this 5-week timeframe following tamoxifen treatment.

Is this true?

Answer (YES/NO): NO